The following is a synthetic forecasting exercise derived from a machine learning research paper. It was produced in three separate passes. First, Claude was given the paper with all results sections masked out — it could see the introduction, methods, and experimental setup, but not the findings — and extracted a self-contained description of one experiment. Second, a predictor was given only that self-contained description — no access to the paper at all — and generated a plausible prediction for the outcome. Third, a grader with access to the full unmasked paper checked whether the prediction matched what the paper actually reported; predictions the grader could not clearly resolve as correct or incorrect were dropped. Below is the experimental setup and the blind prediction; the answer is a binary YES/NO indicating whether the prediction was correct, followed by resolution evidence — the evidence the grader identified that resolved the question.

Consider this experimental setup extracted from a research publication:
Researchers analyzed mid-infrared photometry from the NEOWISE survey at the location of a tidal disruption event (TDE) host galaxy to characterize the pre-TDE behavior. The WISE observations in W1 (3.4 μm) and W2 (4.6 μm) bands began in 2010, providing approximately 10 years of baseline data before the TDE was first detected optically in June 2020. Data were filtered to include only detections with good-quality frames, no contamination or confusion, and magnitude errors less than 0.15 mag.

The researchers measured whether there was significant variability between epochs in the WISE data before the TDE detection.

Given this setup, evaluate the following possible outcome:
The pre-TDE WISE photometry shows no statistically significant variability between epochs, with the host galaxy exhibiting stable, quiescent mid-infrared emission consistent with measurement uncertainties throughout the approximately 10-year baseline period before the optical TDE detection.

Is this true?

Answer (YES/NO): YES